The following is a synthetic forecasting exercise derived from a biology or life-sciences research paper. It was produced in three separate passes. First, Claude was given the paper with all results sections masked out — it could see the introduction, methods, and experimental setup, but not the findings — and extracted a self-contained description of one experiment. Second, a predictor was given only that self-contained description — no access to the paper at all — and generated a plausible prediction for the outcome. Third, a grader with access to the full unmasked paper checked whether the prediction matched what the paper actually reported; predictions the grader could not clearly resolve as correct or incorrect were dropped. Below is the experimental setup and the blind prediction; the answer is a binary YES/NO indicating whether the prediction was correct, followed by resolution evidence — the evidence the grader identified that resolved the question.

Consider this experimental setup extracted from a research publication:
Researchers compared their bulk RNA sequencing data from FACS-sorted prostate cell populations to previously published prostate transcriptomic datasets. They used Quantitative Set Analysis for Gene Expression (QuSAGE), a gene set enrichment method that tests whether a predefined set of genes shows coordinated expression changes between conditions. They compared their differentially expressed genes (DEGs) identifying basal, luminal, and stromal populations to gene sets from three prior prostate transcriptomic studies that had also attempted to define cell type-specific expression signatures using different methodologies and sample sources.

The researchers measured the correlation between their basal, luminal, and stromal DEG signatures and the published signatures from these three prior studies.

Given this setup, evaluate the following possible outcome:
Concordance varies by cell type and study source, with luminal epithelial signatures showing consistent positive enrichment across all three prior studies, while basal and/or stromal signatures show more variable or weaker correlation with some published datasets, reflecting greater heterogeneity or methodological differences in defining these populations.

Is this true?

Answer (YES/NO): NO